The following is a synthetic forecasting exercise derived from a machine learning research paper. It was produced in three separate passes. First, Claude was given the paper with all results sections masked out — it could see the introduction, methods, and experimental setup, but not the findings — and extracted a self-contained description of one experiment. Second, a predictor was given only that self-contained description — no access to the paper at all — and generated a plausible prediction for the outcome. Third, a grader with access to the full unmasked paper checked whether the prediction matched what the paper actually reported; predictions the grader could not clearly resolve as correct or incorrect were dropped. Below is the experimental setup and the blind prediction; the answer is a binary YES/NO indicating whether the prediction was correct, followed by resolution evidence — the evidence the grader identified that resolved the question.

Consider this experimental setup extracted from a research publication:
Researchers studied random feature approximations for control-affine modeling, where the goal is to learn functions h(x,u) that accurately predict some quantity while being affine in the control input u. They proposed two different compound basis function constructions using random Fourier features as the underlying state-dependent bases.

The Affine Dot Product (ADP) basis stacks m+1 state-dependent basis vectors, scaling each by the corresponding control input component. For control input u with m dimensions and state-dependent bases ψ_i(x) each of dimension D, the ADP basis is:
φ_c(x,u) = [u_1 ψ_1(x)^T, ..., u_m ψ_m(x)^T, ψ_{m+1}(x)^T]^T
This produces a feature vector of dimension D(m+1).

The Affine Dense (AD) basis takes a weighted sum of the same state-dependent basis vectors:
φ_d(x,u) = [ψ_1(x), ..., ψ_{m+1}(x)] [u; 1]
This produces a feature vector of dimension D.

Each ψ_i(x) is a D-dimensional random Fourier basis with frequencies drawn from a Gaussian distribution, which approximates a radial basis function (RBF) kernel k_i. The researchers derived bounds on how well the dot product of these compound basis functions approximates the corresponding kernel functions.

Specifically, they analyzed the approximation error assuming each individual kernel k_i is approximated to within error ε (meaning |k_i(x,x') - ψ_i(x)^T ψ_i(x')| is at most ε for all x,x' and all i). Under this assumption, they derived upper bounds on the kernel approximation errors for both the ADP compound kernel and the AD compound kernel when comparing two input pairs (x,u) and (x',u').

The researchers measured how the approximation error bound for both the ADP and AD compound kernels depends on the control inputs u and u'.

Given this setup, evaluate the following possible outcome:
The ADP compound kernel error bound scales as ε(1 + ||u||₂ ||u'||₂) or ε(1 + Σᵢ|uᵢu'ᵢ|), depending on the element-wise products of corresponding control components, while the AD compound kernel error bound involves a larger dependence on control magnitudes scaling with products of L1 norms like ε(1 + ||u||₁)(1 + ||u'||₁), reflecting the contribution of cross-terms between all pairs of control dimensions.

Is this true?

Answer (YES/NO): NO